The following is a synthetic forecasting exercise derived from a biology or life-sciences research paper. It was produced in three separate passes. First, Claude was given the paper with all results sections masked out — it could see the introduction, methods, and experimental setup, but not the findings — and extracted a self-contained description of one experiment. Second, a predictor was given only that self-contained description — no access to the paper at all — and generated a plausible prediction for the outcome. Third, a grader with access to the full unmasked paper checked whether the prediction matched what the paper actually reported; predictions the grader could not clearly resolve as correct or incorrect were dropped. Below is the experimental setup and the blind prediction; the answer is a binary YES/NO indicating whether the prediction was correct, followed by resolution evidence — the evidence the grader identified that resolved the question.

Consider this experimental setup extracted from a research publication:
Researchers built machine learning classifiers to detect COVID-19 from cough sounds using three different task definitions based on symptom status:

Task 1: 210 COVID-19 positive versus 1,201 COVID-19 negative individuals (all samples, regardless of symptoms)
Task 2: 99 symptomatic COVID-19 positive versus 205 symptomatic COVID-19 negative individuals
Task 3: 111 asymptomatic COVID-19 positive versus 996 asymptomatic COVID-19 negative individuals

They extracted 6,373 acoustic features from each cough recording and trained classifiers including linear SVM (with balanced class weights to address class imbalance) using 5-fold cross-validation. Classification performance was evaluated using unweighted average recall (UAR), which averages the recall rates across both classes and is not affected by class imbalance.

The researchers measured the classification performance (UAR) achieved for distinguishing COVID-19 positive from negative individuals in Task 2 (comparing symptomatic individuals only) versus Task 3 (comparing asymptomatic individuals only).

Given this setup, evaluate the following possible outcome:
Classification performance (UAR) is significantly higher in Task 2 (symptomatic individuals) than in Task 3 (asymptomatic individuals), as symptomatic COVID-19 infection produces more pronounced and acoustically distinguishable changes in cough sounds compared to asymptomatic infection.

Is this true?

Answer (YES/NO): YES